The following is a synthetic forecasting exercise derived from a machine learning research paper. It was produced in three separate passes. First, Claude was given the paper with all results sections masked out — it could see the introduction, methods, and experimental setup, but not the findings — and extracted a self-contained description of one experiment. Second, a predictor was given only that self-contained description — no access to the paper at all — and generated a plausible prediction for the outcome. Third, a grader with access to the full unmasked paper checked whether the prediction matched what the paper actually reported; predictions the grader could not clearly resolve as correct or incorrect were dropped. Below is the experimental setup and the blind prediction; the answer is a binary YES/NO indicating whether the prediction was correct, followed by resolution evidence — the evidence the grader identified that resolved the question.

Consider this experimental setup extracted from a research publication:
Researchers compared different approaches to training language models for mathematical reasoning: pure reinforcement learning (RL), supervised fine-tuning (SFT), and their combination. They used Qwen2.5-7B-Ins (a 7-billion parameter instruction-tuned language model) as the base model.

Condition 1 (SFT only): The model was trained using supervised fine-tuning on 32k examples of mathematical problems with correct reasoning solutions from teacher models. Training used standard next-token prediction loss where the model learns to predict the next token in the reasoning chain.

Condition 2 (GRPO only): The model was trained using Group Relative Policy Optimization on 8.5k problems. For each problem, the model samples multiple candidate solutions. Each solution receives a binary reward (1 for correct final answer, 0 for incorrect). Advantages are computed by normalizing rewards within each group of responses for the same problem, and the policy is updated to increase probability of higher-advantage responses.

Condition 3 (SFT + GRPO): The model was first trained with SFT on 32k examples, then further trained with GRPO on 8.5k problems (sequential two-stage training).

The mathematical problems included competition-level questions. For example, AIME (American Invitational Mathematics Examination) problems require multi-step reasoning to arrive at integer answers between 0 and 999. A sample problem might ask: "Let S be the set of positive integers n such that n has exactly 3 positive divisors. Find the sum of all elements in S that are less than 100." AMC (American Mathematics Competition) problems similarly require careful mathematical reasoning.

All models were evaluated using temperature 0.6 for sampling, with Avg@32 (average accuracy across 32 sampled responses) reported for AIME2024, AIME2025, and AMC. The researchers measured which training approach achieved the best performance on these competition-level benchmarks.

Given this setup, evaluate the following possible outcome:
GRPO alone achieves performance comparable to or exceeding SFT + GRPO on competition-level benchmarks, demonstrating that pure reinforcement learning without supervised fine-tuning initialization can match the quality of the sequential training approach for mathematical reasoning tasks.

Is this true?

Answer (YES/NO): NO